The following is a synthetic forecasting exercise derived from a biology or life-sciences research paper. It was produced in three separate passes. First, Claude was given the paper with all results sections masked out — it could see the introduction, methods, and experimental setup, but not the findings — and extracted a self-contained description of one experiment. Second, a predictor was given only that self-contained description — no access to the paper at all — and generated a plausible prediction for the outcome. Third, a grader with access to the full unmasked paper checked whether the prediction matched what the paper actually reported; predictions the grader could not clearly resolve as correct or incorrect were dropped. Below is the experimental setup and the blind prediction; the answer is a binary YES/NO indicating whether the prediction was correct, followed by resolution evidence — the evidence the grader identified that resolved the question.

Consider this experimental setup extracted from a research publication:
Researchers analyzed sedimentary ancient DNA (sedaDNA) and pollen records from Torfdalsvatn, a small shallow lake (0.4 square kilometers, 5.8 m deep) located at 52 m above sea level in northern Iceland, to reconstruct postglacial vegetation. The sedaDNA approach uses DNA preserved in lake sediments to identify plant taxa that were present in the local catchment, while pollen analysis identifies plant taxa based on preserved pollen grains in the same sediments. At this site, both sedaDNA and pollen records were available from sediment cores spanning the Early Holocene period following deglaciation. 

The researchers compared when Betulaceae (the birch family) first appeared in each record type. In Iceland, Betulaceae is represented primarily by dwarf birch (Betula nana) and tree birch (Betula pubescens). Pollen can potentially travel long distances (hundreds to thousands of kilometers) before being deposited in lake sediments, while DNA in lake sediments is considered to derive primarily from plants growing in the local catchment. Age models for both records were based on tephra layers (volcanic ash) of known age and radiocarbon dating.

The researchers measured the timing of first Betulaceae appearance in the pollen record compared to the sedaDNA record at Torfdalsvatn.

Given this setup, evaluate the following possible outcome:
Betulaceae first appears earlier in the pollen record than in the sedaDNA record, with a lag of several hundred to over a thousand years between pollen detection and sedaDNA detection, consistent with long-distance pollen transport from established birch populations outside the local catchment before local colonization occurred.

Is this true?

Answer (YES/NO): YES